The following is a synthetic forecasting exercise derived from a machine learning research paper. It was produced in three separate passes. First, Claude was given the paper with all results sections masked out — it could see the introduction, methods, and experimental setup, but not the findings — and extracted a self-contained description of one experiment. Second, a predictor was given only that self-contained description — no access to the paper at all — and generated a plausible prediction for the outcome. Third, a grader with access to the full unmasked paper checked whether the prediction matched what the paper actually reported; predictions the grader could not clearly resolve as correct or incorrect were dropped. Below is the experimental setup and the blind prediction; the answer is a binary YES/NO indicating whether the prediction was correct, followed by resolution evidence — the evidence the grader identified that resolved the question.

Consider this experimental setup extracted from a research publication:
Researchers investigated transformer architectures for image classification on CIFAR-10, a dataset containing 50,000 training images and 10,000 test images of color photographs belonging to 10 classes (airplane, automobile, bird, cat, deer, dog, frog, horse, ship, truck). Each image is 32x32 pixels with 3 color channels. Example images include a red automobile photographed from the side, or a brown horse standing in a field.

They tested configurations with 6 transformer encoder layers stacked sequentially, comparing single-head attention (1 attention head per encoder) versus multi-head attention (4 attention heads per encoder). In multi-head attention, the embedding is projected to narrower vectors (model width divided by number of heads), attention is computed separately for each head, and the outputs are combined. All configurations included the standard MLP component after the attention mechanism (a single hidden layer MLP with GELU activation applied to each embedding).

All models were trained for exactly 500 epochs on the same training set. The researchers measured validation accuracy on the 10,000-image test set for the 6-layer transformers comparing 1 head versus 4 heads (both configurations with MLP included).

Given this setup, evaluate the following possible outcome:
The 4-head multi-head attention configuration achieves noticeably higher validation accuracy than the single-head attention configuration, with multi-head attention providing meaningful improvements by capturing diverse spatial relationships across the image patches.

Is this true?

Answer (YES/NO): NO